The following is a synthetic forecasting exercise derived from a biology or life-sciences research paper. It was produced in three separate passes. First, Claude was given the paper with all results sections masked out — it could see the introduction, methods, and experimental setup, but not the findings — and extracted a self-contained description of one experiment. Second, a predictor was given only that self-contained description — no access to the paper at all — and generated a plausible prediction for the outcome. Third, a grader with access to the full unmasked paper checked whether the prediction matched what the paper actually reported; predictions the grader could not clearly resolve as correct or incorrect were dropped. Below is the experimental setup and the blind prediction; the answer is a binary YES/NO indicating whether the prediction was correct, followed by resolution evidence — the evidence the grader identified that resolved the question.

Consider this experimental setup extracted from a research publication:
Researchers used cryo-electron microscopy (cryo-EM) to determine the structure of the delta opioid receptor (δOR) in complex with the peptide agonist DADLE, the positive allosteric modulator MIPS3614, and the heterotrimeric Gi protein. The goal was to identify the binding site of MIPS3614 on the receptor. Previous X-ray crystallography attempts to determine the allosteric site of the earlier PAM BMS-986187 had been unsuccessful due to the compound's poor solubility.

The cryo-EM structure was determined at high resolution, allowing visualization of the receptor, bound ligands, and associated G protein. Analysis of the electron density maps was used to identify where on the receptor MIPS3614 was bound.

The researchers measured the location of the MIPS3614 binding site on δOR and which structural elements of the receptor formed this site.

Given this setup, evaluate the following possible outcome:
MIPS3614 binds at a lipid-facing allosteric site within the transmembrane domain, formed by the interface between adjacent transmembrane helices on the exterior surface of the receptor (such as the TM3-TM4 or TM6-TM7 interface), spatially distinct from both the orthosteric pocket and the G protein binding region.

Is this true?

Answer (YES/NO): YES